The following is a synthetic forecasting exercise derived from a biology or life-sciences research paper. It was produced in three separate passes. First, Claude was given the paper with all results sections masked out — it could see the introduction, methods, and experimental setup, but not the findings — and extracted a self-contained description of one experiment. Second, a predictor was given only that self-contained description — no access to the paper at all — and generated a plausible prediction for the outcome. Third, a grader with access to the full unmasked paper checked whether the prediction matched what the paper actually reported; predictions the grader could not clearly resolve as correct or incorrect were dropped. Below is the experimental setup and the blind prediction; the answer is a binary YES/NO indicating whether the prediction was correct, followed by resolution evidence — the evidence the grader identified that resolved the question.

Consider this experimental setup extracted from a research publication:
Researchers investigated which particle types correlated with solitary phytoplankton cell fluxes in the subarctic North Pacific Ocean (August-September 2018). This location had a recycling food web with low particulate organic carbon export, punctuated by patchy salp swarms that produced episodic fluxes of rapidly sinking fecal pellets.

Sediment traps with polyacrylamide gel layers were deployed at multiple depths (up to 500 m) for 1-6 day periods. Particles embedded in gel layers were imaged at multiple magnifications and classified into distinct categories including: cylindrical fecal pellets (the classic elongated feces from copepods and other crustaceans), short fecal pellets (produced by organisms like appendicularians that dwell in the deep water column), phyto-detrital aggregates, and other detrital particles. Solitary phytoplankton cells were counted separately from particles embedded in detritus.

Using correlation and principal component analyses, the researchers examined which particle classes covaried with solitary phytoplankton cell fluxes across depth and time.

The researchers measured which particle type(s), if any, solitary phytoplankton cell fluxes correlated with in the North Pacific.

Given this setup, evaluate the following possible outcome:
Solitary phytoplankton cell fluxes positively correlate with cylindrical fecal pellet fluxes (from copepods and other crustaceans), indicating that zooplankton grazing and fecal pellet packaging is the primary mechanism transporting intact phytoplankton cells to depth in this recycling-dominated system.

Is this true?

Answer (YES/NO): NO